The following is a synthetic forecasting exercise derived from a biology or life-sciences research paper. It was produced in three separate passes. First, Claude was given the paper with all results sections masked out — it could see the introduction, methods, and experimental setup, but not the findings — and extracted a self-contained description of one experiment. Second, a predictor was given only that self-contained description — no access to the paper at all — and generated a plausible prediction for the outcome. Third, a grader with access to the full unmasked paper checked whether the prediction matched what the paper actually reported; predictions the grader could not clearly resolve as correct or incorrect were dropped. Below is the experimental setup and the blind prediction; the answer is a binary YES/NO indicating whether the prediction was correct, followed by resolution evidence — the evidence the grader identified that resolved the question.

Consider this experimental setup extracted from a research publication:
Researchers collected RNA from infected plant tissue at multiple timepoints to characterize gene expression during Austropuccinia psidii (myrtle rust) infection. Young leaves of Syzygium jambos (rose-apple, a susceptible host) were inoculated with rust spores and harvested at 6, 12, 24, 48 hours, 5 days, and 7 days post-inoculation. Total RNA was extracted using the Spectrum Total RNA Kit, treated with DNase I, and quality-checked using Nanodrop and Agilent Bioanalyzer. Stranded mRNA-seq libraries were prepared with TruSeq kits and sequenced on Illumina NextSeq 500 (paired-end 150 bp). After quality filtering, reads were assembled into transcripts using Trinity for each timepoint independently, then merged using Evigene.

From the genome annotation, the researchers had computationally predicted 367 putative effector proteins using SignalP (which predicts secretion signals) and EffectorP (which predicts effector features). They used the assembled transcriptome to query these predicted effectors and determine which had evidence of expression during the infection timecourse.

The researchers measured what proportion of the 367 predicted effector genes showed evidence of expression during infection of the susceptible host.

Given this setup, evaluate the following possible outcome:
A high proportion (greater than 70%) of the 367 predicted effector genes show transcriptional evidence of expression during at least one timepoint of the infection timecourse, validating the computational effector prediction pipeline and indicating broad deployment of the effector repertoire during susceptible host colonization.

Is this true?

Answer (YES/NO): NO